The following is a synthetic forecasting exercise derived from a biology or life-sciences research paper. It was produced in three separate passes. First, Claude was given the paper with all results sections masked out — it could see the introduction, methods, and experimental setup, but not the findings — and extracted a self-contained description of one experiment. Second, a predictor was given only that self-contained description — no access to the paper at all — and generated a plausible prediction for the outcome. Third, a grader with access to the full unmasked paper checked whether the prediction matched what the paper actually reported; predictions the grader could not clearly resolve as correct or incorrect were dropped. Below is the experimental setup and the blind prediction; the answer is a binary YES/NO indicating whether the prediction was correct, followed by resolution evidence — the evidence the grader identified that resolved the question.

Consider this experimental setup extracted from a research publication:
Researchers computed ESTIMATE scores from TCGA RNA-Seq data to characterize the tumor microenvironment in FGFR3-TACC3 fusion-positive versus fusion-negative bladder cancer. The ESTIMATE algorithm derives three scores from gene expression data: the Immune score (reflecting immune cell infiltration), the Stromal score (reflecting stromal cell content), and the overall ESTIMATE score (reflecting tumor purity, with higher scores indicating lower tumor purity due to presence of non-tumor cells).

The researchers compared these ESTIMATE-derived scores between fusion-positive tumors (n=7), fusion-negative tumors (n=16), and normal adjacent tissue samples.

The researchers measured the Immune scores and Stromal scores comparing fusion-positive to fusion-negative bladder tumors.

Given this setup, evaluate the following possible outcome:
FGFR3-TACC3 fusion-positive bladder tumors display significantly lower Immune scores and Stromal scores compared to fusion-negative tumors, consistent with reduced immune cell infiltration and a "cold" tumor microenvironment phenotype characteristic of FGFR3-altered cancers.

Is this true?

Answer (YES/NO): YES